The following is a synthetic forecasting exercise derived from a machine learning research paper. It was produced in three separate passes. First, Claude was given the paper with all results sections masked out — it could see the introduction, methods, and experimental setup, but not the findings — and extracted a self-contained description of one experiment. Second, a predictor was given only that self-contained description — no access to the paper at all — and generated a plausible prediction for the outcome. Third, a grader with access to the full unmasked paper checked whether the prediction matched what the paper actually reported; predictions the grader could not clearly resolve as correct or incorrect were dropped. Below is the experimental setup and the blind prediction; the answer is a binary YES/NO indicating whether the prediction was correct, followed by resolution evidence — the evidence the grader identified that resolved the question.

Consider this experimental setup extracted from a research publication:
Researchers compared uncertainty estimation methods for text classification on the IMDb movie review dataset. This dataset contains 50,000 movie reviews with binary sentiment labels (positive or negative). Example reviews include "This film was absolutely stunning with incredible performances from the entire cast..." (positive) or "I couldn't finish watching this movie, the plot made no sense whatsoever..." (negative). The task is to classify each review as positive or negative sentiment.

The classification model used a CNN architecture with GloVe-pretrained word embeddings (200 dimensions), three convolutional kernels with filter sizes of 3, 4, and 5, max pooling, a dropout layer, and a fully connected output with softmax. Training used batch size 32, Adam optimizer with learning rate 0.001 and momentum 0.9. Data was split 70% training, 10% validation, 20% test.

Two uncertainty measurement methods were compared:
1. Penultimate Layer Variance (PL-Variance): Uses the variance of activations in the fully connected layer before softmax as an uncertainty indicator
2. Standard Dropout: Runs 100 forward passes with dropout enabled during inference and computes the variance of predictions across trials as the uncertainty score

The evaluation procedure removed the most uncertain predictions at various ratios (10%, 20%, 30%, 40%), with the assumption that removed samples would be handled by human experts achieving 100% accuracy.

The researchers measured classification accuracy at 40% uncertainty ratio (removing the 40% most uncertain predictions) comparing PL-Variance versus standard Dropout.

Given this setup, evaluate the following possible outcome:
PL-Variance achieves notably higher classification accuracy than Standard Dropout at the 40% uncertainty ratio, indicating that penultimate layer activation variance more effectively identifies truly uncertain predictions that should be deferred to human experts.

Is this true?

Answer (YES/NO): NO